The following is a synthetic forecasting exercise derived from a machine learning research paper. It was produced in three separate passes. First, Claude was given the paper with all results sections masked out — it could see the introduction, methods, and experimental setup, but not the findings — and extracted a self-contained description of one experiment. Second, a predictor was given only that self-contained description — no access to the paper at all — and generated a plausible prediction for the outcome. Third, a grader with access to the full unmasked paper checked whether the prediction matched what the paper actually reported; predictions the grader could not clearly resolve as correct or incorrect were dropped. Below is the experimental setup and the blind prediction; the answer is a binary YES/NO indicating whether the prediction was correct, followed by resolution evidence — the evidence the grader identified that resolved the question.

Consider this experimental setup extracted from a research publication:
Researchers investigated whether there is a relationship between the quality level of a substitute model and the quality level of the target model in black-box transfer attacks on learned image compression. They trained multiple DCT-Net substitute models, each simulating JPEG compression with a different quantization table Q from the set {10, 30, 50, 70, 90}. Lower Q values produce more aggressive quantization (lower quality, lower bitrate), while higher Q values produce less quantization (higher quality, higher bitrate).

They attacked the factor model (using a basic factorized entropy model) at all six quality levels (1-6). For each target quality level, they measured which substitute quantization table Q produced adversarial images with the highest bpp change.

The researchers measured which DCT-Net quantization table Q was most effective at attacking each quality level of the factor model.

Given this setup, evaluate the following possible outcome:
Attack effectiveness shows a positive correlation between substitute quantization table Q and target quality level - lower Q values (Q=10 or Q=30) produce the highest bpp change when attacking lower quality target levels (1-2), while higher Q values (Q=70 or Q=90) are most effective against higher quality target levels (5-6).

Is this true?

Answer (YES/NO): NO